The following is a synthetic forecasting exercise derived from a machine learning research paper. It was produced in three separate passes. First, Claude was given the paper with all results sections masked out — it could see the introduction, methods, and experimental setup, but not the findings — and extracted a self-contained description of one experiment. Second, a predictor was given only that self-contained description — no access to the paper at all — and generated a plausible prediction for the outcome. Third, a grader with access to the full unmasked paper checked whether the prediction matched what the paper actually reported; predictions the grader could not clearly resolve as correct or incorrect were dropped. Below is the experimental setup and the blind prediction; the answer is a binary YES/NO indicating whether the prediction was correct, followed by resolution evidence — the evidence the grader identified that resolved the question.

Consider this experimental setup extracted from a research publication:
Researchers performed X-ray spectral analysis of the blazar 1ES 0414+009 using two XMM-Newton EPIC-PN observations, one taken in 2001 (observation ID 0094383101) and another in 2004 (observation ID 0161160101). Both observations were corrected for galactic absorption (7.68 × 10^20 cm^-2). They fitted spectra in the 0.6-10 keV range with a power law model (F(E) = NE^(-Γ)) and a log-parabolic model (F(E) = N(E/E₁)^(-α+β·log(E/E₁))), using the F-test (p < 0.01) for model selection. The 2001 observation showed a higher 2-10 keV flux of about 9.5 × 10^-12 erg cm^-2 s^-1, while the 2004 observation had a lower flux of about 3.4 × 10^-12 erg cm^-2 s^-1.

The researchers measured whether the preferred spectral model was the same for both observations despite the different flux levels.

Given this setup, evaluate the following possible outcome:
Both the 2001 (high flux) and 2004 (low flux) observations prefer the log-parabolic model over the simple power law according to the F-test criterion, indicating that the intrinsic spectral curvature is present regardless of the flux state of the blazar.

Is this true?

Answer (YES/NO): NO